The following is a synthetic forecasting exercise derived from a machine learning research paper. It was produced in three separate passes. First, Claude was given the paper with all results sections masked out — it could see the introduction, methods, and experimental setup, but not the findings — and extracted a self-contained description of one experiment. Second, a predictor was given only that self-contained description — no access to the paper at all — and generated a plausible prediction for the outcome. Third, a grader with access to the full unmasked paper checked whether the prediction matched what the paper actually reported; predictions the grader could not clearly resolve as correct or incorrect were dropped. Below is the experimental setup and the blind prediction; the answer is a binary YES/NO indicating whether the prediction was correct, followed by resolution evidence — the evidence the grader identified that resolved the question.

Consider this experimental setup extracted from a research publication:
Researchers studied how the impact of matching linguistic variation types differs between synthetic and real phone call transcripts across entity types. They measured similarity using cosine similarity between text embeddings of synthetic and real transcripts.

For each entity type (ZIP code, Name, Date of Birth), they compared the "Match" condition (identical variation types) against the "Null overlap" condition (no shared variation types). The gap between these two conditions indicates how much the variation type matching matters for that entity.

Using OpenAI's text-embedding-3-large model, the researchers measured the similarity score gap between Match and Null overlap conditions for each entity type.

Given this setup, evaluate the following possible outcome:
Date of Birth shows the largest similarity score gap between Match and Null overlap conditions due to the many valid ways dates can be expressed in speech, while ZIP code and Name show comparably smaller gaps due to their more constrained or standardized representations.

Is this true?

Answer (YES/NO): NO